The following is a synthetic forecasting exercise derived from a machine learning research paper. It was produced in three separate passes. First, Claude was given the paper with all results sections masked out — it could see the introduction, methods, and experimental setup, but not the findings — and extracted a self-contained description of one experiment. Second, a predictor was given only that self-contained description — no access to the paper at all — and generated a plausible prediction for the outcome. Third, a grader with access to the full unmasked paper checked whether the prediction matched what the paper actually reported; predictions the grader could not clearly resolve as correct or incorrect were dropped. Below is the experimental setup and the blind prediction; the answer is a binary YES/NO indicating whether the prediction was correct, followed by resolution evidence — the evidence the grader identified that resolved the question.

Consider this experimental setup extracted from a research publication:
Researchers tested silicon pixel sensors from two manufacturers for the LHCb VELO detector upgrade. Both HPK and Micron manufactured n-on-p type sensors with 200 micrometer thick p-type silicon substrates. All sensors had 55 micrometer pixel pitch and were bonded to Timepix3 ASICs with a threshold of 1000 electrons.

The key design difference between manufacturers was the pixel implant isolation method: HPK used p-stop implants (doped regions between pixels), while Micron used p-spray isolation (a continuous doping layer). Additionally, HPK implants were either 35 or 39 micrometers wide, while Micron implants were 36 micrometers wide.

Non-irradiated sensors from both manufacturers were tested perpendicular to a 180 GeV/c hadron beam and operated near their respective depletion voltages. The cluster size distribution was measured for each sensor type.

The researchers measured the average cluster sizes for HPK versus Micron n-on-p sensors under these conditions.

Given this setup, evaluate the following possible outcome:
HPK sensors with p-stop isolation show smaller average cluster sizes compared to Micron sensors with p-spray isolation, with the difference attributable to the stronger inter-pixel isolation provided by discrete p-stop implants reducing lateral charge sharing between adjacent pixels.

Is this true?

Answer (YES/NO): NO